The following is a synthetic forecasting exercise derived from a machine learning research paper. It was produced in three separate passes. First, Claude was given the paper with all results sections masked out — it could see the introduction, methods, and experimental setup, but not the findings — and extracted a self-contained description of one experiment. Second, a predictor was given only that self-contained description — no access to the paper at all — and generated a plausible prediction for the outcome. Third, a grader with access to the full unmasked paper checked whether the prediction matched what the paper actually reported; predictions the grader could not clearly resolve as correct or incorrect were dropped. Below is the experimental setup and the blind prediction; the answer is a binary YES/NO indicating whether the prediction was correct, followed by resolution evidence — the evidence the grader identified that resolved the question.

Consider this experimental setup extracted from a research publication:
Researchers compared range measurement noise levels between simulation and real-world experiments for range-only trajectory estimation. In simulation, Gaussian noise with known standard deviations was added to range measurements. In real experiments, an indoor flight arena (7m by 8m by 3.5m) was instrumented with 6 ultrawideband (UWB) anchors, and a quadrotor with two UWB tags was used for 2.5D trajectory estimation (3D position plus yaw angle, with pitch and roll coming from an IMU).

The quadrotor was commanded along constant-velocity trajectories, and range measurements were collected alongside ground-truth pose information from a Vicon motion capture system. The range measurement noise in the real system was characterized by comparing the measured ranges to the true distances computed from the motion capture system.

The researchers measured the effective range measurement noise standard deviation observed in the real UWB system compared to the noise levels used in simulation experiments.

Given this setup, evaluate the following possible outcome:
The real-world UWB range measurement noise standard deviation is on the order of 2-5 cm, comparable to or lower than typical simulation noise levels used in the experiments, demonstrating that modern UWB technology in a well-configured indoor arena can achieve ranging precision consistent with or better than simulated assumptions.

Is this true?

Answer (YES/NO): NO